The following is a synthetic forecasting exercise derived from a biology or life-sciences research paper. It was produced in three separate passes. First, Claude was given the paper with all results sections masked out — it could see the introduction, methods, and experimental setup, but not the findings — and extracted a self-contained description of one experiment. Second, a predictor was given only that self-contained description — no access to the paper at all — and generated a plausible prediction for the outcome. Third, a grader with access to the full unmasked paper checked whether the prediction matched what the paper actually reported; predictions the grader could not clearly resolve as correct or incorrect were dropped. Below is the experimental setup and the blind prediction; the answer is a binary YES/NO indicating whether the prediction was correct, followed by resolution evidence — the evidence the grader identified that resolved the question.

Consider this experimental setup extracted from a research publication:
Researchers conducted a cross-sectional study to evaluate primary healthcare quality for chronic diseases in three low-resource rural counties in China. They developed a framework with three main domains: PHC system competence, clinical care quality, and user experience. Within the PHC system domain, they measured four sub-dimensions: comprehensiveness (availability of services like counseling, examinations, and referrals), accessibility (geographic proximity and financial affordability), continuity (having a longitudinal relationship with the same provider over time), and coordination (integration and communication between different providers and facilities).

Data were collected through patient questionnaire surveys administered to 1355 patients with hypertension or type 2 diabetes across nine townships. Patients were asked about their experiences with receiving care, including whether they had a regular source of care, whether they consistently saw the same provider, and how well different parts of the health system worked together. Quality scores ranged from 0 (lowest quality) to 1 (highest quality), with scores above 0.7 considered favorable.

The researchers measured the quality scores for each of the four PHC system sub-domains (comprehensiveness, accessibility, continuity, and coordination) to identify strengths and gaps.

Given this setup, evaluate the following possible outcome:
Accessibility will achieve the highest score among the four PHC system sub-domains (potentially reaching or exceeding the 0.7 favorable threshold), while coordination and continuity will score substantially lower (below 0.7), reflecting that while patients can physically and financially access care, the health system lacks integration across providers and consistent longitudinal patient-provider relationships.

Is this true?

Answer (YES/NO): NO